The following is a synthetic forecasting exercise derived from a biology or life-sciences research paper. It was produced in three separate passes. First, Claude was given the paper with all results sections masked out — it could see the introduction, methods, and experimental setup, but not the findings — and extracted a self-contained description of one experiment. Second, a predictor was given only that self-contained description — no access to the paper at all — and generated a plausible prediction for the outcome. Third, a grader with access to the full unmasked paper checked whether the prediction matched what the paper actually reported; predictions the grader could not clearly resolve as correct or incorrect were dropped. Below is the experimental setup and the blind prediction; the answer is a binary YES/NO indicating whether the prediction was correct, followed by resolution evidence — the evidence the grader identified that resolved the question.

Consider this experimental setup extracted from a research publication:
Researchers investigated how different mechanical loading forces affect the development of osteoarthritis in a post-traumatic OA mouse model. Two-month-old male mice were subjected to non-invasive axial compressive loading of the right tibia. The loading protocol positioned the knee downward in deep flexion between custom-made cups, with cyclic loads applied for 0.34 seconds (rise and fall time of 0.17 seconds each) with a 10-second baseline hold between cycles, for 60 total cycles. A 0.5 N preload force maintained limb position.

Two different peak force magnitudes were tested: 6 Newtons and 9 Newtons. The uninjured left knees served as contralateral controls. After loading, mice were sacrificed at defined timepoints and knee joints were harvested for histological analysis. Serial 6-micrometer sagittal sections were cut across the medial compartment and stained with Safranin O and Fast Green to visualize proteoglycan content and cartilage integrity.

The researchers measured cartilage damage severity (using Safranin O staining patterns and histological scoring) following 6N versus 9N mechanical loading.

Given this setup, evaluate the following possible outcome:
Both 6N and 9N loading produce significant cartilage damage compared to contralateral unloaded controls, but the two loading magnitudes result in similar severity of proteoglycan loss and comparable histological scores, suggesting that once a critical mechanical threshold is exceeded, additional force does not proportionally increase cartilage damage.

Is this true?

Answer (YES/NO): NO